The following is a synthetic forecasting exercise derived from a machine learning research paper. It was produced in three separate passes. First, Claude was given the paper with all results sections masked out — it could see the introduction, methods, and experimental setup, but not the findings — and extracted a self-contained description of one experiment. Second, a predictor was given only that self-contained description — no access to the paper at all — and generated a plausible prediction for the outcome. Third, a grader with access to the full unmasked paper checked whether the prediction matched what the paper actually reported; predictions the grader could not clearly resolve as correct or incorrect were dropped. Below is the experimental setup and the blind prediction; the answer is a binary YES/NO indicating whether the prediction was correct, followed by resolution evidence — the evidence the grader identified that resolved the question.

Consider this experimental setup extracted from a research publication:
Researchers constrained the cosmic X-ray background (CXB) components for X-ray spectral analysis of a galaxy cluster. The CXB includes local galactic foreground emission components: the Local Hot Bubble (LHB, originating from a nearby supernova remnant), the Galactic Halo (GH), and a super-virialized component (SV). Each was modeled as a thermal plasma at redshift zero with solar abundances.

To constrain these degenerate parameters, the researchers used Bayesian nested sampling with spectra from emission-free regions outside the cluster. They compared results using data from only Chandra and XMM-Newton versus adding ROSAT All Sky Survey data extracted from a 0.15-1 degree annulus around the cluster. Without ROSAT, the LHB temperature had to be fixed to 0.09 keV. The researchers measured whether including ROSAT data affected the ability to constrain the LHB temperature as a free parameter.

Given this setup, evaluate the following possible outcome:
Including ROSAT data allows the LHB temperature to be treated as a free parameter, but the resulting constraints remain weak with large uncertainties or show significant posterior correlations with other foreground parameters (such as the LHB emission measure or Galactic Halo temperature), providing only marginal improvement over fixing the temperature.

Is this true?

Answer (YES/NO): NO